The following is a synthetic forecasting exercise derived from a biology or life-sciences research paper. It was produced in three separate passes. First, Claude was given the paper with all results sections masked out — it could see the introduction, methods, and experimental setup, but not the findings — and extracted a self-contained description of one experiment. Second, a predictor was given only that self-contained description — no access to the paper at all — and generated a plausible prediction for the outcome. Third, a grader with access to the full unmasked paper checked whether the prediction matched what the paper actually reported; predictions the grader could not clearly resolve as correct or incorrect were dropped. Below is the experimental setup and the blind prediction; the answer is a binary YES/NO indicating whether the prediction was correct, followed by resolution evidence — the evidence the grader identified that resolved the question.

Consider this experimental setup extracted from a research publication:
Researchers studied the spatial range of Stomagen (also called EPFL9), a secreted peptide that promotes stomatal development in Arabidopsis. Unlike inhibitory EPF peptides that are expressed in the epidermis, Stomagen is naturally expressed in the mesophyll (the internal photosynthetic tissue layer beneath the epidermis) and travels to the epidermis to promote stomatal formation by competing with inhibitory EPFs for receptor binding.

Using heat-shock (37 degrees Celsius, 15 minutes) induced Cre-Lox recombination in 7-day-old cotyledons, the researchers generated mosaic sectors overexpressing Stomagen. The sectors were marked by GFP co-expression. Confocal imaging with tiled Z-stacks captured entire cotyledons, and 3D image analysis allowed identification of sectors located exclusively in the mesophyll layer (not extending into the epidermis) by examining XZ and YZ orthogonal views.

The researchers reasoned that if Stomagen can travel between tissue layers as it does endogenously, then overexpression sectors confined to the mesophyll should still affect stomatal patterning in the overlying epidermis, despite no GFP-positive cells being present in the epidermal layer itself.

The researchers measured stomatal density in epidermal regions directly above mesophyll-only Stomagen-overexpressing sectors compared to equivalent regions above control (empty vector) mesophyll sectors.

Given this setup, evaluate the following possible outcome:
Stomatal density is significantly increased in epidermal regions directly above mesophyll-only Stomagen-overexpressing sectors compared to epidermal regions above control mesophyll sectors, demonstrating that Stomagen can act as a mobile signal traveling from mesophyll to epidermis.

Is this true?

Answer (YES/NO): YES